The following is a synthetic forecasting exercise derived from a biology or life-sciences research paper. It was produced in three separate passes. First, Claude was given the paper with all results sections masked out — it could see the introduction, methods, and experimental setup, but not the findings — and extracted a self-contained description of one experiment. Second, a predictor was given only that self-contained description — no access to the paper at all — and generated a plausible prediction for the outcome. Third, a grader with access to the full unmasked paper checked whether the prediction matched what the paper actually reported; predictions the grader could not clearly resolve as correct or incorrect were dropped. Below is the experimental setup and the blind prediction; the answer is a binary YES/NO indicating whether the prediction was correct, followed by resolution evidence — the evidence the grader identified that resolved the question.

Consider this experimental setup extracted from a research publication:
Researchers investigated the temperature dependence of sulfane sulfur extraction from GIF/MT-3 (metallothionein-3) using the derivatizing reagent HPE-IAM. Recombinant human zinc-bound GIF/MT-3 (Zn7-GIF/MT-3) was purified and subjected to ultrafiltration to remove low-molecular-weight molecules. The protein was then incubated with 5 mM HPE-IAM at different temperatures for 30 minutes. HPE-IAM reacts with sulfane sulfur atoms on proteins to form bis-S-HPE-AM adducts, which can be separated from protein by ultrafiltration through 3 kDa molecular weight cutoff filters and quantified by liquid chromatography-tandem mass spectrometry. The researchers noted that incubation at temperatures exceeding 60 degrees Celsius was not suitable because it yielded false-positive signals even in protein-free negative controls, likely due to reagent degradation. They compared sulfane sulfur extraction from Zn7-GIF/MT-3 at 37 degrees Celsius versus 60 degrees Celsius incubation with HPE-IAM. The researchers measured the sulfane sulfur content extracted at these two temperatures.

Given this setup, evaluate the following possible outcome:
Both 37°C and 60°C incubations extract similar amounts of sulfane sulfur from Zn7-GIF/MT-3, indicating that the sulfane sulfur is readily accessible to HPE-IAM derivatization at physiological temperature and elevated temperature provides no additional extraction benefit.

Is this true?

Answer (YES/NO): NO